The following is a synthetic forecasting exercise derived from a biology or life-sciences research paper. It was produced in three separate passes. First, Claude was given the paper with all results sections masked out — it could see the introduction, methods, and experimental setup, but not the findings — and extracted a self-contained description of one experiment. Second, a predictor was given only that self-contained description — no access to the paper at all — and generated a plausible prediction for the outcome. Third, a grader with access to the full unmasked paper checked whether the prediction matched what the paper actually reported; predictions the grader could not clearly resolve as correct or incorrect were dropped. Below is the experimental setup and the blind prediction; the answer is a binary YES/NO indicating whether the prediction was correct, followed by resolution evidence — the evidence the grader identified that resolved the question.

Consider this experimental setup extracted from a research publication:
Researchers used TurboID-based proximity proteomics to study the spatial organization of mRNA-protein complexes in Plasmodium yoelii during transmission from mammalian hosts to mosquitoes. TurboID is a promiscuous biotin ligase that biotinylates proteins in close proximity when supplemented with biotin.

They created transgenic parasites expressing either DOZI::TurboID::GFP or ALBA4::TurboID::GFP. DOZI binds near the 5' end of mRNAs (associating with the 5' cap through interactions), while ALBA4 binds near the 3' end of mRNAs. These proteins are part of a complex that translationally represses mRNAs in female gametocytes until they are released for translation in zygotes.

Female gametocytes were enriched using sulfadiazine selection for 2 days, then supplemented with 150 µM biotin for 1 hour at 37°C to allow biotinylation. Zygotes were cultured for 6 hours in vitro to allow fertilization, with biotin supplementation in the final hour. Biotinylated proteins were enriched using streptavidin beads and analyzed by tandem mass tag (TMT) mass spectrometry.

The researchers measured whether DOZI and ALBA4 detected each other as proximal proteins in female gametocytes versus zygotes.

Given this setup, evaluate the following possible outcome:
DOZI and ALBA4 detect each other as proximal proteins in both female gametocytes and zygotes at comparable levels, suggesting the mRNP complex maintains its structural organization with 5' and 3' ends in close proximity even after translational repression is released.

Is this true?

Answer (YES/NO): NO